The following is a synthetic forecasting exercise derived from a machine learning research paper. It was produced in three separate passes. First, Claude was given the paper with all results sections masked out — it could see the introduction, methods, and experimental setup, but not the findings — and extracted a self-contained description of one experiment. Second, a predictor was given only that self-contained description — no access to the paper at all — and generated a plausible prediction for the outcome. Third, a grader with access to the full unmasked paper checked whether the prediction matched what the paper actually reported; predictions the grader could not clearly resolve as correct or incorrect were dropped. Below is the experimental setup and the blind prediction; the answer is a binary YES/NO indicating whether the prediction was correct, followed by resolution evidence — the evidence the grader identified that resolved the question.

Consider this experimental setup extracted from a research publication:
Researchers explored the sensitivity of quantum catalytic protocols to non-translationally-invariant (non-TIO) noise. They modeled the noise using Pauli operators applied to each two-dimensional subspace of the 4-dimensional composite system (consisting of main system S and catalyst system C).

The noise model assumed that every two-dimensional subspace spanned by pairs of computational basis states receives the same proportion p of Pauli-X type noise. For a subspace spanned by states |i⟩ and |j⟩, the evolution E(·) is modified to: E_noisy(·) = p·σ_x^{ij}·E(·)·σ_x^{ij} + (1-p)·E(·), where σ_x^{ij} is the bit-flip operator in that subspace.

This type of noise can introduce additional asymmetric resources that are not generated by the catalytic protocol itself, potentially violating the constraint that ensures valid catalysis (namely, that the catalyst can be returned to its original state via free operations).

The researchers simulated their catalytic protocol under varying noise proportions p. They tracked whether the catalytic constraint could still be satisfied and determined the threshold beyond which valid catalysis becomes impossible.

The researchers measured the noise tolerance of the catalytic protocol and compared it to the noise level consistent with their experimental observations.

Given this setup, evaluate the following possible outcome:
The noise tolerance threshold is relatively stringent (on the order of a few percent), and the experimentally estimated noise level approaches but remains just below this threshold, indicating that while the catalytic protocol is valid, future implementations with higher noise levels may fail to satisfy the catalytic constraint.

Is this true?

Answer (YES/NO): NO